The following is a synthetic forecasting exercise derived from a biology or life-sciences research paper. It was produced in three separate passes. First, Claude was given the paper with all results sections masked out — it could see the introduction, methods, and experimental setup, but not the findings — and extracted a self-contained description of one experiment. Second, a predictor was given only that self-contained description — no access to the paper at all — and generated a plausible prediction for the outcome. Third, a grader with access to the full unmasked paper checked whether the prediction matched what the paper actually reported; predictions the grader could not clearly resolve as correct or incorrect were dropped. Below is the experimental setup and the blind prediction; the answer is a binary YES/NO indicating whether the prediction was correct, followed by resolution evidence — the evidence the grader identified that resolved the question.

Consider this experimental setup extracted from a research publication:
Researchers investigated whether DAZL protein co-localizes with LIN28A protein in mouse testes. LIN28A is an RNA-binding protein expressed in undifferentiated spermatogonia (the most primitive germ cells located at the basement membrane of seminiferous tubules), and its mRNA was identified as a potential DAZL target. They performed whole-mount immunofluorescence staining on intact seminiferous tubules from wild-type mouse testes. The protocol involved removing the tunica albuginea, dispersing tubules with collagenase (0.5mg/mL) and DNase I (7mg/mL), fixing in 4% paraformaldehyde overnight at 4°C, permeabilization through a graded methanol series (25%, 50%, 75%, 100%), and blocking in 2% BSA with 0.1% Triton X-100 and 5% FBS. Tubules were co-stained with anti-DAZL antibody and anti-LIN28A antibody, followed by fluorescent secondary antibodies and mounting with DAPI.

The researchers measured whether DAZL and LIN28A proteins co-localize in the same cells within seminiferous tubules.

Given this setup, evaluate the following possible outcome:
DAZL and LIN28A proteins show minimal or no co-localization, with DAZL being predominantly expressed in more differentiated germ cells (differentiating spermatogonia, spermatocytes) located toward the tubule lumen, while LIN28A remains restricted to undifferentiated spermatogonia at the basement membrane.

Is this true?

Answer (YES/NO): NO